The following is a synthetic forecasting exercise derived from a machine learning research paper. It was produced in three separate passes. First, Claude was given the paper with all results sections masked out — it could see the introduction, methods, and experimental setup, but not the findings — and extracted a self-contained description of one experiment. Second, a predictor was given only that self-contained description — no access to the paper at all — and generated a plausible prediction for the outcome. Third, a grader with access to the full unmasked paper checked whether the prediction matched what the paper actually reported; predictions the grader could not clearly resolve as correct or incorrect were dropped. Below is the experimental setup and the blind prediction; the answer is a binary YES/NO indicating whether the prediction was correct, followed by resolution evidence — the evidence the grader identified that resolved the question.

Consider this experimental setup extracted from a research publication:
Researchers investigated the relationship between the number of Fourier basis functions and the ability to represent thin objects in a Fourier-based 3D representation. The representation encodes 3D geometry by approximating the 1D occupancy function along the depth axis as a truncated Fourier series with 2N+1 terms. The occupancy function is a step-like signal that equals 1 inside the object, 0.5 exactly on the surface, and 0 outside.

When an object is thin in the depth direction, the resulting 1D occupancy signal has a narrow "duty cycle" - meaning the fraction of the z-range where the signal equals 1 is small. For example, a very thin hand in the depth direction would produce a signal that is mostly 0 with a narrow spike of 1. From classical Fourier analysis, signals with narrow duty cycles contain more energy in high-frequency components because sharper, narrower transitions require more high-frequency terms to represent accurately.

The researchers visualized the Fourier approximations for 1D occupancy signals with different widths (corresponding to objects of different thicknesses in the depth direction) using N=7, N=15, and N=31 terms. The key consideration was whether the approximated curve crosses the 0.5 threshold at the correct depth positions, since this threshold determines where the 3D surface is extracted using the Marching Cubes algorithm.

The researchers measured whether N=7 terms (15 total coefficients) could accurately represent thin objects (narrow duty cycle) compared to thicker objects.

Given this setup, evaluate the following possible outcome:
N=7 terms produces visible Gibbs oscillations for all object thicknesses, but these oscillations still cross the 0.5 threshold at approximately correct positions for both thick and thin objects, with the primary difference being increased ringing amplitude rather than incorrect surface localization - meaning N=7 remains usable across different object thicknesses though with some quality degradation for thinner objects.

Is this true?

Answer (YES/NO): NO